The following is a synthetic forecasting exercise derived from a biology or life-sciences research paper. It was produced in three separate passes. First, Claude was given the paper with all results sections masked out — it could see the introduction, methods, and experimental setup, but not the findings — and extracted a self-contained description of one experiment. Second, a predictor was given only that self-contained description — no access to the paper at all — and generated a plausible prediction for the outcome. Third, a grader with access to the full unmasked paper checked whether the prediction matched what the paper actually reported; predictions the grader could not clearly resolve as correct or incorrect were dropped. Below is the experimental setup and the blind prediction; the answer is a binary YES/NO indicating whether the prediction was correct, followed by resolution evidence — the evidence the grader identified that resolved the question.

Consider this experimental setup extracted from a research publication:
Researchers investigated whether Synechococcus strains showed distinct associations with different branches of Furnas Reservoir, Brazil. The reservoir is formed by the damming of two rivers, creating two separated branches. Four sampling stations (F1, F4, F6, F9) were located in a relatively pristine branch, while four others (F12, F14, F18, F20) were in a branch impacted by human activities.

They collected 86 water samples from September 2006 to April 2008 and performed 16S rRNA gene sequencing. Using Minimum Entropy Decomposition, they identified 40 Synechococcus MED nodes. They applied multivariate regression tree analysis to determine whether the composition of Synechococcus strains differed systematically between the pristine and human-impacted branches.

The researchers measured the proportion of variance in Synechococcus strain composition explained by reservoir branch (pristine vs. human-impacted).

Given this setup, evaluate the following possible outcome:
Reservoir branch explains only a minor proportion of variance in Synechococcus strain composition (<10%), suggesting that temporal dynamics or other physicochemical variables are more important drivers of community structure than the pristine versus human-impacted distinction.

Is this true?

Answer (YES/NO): YES